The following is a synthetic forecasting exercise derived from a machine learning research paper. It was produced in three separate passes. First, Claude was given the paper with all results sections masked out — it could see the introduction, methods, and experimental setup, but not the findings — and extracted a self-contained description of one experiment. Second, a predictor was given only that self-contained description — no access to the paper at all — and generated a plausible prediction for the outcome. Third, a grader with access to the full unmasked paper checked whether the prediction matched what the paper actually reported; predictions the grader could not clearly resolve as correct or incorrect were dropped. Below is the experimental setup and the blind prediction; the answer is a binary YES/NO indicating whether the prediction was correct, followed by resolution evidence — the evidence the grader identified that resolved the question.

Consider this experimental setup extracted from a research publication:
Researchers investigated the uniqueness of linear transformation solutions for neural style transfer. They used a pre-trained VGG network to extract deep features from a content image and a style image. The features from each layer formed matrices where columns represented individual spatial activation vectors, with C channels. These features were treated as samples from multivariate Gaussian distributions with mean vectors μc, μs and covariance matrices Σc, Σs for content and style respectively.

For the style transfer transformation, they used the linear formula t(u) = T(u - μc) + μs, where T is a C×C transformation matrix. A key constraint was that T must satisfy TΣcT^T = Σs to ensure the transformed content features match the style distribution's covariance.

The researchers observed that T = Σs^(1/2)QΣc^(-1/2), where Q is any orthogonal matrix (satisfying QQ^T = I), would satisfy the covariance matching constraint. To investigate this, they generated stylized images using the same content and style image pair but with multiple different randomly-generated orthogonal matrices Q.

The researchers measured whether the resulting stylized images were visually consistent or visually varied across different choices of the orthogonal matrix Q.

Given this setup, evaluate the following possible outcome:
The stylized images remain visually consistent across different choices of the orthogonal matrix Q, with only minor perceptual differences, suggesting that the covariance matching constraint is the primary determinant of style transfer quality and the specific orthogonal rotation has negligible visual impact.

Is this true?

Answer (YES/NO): NO